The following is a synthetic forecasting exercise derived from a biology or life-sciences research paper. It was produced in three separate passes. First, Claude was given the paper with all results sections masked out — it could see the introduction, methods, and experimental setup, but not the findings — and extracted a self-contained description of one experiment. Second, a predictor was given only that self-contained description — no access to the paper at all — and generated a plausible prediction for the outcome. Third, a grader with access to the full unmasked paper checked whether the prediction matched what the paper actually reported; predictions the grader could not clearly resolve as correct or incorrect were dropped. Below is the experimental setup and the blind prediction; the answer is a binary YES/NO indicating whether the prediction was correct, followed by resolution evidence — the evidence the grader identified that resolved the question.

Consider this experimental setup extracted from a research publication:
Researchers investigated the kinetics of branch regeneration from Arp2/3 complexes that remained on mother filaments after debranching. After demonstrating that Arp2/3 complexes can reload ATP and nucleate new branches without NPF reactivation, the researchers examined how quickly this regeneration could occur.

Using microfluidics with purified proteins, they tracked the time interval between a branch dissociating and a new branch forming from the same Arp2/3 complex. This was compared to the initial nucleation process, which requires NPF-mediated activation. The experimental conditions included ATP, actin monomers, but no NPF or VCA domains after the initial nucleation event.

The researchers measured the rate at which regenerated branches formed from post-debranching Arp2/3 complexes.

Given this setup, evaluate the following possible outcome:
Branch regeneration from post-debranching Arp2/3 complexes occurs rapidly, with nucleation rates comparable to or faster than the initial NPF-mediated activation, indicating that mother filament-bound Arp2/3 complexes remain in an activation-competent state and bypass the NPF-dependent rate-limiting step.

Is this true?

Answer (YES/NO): YES